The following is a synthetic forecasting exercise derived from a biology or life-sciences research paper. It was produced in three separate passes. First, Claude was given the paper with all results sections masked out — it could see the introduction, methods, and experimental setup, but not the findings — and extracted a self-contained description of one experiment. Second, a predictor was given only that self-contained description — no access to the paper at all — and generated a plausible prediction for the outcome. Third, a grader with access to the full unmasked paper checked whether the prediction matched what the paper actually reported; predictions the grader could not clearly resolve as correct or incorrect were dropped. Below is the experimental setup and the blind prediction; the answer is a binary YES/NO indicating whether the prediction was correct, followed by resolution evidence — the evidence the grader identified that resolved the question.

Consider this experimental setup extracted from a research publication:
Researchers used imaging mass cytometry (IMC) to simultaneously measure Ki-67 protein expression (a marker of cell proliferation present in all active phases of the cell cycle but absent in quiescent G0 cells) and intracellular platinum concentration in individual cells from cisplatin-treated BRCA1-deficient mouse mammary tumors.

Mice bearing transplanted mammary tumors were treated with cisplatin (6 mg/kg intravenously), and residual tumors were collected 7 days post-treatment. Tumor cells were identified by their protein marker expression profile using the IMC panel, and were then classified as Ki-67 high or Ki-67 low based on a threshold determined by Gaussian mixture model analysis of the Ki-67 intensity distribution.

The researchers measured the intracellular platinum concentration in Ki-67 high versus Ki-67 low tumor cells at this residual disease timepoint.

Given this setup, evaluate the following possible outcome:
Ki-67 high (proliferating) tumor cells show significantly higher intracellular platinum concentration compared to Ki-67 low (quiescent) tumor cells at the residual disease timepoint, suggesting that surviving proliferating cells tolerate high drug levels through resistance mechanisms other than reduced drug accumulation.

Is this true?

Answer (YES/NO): NO